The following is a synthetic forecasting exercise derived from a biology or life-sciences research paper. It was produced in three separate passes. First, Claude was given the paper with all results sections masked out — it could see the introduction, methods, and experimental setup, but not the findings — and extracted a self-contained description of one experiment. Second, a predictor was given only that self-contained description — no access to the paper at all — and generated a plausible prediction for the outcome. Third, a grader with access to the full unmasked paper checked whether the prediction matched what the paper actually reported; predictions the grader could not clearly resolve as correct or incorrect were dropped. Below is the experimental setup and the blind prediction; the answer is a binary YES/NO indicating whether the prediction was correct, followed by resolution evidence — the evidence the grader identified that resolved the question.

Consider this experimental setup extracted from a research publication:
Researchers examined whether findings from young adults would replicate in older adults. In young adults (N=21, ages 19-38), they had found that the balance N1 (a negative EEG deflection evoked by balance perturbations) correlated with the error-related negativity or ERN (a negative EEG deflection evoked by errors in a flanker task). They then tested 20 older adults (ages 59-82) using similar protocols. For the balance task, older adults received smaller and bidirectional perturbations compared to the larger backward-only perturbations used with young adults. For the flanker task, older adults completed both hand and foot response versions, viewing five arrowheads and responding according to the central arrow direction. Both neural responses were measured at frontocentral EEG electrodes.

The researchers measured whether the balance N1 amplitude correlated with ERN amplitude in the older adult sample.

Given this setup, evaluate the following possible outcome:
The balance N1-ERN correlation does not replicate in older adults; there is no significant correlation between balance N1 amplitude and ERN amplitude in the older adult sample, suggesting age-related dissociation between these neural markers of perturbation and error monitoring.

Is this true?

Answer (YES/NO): NO